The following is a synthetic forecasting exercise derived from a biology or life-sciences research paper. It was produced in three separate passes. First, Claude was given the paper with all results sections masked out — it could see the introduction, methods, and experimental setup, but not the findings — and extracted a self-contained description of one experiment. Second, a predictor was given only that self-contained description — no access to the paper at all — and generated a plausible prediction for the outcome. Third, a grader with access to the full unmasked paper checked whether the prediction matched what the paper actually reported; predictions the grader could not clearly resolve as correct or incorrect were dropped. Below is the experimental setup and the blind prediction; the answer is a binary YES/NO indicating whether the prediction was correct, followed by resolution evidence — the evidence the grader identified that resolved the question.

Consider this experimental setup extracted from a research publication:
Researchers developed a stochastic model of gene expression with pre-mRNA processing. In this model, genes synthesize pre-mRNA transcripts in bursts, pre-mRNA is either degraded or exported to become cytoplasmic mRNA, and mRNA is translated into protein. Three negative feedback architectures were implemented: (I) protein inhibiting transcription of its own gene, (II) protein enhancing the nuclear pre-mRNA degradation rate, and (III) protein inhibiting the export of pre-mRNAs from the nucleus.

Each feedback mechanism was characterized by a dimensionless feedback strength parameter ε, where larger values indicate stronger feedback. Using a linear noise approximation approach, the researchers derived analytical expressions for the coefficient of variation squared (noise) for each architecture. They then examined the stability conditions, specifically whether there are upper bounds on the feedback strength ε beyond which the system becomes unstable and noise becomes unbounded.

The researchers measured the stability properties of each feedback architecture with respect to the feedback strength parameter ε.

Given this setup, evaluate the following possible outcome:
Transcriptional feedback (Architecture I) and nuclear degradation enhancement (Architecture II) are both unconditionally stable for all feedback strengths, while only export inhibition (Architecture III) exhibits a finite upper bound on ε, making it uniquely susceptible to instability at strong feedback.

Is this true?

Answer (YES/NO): NO